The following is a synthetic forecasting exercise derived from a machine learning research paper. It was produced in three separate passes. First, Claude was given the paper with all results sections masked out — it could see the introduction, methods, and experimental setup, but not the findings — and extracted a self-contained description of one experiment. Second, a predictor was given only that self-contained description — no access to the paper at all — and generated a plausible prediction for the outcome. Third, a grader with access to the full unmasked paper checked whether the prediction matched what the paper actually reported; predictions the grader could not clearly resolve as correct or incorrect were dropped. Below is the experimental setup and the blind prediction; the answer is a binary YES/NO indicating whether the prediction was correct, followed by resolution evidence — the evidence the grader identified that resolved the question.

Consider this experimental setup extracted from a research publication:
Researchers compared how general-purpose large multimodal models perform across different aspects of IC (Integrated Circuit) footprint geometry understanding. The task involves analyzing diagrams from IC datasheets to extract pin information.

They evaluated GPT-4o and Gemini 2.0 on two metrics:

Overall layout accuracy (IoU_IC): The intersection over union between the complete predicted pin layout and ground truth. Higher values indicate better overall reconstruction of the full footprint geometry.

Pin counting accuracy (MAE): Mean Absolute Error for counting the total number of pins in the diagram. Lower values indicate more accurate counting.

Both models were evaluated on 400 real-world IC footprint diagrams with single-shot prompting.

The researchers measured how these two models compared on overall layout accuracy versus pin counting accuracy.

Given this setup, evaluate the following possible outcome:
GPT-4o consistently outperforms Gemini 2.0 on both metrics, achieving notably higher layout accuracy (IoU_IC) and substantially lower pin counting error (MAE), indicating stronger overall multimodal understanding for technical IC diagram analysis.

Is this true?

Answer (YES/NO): NO